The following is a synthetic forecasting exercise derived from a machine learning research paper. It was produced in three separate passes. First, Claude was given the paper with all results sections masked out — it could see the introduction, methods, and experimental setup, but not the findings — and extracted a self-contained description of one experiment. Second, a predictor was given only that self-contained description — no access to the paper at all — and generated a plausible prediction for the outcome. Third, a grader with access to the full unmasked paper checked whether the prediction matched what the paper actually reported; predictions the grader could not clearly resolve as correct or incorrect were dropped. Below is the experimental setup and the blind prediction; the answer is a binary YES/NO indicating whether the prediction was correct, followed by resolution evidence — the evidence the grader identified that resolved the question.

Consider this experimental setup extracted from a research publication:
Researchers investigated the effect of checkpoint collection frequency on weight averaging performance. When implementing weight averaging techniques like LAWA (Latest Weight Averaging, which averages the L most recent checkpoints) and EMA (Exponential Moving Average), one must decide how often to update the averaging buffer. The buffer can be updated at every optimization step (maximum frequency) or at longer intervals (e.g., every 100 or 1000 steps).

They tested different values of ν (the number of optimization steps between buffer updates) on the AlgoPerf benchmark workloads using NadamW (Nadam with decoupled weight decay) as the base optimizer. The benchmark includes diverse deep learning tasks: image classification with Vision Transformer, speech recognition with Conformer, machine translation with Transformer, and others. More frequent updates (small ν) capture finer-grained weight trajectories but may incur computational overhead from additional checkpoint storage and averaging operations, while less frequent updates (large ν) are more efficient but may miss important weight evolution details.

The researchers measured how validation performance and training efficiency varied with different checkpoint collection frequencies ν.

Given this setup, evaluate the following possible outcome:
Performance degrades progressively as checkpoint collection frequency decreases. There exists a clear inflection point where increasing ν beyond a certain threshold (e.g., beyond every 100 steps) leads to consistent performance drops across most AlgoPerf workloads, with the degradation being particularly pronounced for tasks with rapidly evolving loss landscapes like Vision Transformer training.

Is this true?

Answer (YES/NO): NO